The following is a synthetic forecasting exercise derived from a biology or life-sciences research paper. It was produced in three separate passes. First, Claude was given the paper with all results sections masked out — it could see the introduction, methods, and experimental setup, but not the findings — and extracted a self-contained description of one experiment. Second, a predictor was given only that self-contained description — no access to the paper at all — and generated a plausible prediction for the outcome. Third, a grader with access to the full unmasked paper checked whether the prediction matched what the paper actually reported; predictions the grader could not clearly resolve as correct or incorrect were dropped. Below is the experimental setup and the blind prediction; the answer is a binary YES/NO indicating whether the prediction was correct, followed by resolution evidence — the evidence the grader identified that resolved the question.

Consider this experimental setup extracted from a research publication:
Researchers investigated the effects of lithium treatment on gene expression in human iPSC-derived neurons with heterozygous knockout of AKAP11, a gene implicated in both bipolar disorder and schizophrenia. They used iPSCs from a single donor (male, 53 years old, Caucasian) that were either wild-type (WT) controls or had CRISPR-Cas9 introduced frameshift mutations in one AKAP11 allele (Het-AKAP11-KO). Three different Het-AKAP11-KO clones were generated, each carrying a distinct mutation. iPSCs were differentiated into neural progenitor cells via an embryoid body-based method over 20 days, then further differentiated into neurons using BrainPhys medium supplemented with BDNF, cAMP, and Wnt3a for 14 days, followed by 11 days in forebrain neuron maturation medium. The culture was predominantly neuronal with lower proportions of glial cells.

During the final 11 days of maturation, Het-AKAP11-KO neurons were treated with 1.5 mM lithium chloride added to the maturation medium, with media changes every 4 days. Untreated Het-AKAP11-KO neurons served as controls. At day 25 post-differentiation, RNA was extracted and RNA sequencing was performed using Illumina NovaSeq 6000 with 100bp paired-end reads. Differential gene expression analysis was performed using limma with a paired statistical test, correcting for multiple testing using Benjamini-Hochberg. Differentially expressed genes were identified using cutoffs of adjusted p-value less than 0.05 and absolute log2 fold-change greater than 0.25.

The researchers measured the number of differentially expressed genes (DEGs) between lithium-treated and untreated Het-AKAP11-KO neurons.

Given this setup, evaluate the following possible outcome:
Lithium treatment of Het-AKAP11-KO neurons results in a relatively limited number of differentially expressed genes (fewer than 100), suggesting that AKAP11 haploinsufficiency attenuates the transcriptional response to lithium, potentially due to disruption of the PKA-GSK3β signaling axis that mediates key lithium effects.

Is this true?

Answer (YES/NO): YES